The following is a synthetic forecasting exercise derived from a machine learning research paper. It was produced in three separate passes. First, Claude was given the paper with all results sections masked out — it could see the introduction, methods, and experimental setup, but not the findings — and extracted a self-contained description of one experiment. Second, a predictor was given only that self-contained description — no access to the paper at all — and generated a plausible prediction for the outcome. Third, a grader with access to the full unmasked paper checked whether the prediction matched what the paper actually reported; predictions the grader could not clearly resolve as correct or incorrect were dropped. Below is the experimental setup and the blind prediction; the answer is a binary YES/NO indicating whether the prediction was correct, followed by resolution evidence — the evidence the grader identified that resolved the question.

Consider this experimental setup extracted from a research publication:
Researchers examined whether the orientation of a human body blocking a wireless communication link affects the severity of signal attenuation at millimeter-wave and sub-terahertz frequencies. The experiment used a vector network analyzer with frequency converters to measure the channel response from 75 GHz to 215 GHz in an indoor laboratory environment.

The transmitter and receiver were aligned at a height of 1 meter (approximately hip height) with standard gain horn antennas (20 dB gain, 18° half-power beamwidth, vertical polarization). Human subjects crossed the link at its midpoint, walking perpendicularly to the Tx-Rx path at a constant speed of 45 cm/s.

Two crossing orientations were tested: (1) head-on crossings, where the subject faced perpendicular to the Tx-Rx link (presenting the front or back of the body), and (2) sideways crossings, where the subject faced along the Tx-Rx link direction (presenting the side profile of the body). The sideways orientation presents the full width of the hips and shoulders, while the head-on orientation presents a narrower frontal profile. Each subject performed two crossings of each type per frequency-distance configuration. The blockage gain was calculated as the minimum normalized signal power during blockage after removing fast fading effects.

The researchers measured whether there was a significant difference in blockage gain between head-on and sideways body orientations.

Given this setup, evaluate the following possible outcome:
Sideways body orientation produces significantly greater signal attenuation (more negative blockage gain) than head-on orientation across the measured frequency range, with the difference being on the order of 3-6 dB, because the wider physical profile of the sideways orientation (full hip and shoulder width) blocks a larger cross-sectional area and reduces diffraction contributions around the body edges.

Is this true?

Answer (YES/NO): NO